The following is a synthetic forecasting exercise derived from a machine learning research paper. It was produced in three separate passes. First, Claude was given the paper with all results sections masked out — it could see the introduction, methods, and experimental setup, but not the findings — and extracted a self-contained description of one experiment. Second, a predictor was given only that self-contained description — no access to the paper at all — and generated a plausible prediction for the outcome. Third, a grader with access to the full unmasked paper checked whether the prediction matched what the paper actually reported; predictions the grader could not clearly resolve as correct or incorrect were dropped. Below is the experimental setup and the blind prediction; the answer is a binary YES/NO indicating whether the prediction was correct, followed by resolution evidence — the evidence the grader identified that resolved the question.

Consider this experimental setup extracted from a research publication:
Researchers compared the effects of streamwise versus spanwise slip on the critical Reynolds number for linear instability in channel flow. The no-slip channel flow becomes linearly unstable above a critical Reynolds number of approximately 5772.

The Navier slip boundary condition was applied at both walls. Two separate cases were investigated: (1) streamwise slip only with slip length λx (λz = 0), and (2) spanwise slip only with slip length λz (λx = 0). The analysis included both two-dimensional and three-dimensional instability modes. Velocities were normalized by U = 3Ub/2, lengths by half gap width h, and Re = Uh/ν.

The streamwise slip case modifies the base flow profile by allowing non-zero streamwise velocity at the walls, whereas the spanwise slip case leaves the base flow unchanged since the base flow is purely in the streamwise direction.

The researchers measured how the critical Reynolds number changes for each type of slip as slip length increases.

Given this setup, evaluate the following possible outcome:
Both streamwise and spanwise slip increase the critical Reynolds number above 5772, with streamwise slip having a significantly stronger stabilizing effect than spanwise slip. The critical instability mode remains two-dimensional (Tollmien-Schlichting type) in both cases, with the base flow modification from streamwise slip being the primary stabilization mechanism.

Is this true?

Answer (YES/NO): NO